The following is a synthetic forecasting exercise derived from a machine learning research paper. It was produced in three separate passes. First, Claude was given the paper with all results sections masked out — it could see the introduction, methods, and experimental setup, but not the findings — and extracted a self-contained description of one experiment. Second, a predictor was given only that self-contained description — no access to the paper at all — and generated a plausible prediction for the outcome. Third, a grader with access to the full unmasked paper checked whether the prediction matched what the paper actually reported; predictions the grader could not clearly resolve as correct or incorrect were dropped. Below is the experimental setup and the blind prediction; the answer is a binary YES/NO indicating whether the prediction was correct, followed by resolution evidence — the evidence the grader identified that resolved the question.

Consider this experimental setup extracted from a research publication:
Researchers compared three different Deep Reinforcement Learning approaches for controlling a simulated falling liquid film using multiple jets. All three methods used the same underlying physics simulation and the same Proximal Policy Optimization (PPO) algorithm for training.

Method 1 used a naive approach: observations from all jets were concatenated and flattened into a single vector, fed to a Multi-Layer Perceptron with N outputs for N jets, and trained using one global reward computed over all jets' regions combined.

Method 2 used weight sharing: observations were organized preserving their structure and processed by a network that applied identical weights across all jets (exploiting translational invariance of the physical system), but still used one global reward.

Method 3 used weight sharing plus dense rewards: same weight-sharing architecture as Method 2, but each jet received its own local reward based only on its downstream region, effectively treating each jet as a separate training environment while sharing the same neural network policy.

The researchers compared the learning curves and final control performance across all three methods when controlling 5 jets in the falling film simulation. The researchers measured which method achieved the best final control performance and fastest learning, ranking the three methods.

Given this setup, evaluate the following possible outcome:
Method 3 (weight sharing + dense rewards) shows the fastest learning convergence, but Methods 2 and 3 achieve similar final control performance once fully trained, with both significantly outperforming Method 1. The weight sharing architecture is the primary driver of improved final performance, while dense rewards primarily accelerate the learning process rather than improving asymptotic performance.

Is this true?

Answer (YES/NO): NO